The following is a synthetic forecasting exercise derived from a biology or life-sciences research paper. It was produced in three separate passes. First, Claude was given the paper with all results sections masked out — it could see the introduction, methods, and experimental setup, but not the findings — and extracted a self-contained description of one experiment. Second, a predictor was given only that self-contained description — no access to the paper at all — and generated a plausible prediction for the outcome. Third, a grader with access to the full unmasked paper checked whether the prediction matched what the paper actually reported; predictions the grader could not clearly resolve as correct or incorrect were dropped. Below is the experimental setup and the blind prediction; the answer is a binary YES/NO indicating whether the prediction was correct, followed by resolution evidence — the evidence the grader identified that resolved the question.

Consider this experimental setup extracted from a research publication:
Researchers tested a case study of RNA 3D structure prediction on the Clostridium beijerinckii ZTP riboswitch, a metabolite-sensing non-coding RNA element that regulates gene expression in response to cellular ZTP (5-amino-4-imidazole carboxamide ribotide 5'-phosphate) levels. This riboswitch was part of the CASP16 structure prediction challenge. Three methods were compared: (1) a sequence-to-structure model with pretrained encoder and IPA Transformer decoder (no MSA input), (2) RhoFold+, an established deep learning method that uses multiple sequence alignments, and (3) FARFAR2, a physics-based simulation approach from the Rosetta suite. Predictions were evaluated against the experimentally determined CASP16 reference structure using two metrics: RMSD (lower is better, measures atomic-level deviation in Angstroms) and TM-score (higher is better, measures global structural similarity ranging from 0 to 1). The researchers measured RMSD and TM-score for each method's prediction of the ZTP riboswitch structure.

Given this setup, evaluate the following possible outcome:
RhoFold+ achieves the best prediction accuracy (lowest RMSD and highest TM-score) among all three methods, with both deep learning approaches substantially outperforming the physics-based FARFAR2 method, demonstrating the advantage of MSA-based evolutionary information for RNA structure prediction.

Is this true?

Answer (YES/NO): NO